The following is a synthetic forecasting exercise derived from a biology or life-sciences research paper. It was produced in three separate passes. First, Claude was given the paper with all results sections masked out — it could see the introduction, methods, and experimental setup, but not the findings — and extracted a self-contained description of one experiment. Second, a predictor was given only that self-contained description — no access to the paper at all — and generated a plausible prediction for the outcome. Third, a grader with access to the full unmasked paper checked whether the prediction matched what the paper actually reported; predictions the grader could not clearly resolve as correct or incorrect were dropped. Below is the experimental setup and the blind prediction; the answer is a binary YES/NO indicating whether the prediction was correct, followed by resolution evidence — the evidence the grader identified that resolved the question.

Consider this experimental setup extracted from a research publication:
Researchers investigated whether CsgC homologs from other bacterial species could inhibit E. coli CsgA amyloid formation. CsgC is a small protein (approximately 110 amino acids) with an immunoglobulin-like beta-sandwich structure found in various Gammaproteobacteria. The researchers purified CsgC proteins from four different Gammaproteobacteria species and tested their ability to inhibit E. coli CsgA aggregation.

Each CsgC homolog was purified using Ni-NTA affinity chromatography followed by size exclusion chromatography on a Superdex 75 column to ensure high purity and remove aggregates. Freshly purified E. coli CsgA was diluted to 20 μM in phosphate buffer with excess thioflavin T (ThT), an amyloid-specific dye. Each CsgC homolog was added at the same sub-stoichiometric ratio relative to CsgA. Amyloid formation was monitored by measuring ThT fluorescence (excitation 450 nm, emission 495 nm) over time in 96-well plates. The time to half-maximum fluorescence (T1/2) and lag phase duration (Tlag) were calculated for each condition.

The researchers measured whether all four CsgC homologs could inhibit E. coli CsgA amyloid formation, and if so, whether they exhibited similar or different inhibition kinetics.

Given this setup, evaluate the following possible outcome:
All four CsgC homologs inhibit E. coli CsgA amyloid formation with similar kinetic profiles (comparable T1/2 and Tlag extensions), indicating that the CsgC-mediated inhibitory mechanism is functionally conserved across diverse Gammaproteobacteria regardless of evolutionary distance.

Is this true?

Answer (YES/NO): NO